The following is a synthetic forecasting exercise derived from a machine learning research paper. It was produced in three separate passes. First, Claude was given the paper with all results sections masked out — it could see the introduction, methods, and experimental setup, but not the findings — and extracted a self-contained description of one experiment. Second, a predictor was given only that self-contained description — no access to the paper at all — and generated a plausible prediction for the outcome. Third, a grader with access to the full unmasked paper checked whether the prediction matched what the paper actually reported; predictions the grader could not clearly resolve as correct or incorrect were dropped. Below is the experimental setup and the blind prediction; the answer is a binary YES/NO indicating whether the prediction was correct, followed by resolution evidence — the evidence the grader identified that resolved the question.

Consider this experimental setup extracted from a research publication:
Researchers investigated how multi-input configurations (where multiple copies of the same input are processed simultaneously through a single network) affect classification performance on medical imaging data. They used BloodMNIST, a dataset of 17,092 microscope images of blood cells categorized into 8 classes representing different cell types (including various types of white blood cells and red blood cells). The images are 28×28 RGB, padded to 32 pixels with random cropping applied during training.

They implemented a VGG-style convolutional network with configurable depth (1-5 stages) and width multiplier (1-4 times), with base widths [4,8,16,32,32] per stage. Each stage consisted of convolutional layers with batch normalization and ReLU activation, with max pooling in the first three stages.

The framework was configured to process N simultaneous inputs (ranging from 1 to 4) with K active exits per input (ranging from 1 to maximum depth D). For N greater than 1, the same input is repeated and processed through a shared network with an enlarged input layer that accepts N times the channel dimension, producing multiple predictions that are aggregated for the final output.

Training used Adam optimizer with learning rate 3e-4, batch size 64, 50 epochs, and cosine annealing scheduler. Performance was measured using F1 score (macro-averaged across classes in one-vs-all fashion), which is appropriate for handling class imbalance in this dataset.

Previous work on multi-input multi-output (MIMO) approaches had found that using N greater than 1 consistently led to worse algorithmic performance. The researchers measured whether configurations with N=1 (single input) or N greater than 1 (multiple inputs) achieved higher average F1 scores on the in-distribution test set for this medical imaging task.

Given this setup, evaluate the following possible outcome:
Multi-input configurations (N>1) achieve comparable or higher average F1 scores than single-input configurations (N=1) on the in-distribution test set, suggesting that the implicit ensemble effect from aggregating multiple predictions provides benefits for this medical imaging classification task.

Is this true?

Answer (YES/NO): YES